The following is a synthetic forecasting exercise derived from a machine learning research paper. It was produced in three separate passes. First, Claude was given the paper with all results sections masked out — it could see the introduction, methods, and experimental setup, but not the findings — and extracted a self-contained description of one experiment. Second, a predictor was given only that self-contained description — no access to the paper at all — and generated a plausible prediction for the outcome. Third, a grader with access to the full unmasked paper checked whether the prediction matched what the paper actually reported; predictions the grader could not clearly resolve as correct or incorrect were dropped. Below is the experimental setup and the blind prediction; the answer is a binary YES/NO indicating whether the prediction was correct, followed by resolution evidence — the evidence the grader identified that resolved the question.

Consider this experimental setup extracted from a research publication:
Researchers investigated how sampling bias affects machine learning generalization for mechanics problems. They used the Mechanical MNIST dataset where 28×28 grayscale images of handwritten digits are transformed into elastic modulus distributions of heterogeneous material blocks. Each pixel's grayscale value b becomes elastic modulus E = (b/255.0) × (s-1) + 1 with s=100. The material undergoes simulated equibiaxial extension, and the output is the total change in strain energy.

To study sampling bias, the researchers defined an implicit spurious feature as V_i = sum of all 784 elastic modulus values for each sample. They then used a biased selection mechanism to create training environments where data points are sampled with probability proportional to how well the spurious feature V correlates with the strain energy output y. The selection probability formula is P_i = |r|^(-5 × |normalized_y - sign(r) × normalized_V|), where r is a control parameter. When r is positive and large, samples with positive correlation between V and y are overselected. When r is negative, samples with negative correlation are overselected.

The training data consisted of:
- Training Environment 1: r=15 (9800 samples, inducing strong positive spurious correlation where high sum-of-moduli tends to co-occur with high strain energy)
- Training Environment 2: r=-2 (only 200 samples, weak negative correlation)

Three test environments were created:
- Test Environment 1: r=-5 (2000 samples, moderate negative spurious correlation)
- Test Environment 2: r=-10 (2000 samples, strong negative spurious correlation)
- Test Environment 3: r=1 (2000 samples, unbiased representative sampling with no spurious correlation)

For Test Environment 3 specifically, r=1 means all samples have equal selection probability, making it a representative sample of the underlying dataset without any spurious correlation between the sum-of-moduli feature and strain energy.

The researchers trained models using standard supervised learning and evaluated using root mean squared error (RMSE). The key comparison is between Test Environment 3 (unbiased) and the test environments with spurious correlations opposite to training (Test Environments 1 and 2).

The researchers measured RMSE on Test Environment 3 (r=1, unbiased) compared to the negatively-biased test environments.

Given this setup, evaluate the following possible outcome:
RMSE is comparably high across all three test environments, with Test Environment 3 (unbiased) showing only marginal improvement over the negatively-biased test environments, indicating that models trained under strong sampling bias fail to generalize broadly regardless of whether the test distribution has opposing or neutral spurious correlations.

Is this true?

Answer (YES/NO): NO